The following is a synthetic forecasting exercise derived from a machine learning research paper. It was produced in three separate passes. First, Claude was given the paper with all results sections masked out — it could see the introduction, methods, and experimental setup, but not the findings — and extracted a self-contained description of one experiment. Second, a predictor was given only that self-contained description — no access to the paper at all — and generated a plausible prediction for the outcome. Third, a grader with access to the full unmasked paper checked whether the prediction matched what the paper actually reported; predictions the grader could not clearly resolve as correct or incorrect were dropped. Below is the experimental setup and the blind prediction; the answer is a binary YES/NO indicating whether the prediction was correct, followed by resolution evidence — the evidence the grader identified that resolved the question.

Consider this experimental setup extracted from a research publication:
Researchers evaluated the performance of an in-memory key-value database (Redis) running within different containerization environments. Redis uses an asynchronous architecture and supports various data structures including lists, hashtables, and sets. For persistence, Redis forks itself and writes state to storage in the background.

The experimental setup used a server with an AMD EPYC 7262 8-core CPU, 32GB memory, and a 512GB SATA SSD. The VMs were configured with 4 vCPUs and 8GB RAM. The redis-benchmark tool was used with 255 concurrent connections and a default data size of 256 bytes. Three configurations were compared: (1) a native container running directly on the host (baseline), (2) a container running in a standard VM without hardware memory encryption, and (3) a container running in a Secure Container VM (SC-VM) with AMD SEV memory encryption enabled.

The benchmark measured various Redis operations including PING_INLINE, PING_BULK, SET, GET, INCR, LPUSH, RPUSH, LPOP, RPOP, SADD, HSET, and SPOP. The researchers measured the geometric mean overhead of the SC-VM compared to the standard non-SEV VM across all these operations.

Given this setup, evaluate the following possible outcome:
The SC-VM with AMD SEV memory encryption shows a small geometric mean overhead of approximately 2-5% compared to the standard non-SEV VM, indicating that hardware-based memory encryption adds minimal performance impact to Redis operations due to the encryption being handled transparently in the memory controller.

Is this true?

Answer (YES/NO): NO